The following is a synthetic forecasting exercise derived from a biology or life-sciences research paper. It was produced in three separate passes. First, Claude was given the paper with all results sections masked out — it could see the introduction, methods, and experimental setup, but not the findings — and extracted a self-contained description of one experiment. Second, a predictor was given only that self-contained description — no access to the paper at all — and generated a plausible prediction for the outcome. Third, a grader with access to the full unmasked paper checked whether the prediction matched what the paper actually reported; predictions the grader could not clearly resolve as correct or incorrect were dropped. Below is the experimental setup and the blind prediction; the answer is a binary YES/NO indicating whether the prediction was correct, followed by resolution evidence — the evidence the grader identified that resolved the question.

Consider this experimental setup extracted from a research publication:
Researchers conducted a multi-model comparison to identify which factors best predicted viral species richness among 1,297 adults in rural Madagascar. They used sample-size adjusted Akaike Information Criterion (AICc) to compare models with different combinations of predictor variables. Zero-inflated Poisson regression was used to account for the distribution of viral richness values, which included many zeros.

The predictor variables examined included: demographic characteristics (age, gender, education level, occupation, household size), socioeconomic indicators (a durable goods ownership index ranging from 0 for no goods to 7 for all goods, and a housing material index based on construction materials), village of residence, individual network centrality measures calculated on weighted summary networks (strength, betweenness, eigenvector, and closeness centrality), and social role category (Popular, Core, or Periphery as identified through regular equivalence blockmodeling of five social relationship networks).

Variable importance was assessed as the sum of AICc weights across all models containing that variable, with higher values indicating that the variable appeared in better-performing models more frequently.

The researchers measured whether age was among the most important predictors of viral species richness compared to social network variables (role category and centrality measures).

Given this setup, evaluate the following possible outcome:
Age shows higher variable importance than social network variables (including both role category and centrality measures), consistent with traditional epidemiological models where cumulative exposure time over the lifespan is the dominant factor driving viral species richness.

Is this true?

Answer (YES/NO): NO